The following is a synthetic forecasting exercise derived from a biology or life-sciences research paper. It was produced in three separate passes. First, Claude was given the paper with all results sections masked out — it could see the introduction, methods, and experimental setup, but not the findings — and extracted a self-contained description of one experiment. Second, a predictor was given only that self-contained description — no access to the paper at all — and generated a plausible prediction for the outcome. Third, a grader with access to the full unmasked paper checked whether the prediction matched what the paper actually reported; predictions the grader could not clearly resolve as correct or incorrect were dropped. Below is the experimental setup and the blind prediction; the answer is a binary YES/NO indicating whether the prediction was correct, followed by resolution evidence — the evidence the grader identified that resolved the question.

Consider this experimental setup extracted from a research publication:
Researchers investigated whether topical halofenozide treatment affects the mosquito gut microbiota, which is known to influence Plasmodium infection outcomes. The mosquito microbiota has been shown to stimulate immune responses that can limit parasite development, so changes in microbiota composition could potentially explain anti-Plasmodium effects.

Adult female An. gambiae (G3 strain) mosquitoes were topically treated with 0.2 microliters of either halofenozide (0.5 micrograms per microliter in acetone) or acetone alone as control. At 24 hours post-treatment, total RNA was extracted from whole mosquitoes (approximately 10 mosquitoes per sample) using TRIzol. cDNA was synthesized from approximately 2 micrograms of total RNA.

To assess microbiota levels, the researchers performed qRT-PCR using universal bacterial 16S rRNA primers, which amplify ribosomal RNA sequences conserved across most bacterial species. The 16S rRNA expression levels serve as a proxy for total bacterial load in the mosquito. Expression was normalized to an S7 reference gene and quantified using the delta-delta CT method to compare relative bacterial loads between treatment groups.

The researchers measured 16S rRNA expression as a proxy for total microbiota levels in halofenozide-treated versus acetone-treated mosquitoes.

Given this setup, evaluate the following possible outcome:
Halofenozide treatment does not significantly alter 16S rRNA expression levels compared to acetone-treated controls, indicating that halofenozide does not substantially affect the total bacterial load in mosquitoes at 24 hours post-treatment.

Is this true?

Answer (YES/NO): YES